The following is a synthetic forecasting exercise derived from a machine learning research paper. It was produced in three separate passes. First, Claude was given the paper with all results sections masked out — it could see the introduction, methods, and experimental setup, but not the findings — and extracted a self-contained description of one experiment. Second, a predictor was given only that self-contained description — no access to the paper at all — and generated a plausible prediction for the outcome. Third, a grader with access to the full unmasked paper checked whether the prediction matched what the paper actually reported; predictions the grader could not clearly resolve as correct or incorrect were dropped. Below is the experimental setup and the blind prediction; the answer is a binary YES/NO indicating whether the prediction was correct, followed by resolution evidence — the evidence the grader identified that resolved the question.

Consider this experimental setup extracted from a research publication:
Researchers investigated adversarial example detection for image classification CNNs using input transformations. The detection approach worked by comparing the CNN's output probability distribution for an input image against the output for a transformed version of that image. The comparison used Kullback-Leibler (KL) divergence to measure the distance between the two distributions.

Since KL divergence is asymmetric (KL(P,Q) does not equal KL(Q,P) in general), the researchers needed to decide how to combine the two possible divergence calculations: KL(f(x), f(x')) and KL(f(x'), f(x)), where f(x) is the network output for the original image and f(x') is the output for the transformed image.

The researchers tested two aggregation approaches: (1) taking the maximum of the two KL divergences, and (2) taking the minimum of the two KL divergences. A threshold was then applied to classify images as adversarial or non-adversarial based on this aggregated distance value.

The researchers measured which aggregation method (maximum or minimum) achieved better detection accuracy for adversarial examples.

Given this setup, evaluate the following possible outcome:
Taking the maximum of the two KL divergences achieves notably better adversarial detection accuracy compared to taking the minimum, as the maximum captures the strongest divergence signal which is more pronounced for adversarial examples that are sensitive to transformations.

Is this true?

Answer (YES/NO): YES